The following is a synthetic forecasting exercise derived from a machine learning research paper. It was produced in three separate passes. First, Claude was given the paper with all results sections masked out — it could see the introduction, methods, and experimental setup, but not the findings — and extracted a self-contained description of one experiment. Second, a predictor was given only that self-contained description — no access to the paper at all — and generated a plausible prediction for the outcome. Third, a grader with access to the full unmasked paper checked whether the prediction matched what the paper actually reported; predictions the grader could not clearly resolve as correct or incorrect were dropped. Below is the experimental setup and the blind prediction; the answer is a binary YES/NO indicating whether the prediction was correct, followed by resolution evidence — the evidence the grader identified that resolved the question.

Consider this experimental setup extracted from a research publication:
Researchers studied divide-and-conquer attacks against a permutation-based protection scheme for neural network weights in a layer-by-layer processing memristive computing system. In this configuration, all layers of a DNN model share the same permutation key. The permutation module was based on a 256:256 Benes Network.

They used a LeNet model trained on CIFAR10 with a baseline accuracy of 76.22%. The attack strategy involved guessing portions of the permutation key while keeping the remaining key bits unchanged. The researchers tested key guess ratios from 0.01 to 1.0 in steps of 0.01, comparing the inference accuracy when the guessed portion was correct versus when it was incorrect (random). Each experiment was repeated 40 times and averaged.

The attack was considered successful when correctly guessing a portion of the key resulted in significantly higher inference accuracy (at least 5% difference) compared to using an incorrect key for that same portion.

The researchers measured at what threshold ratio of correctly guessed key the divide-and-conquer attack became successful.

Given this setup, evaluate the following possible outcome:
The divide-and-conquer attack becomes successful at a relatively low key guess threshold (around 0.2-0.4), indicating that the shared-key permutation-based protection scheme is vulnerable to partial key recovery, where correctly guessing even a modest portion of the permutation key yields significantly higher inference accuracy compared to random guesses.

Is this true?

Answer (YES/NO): NO